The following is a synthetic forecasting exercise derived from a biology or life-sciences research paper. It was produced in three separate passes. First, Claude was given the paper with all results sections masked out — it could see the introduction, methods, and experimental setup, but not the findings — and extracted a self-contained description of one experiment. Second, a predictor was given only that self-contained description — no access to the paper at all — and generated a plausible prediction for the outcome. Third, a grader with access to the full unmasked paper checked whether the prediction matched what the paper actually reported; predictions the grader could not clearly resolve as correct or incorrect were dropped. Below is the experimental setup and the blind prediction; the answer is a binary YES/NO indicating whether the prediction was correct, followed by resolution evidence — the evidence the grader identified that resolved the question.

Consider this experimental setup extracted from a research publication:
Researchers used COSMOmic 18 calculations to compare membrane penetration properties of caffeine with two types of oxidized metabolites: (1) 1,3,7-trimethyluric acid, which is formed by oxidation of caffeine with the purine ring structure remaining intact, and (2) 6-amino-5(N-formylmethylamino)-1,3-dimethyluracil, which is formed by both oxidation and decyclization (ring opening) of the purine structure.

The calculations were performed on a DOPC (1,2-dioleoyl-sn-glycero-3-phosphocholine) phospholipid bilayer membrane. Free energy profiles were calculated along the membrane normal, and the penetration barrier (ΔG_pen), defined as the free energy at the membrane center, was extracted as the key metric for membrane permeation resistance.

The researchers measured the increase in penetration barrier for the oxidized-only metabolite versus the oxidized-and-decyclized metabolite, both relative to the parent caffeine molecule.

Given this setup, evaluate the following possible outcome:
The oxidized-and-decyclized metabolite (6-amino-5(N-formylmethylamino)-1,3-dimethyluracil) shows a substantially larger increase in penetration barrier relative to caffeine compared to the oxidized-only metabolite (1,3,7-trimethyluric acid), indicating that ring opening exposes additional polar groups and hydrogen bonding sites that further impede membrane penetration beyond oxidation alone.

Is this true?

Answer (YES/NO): NO